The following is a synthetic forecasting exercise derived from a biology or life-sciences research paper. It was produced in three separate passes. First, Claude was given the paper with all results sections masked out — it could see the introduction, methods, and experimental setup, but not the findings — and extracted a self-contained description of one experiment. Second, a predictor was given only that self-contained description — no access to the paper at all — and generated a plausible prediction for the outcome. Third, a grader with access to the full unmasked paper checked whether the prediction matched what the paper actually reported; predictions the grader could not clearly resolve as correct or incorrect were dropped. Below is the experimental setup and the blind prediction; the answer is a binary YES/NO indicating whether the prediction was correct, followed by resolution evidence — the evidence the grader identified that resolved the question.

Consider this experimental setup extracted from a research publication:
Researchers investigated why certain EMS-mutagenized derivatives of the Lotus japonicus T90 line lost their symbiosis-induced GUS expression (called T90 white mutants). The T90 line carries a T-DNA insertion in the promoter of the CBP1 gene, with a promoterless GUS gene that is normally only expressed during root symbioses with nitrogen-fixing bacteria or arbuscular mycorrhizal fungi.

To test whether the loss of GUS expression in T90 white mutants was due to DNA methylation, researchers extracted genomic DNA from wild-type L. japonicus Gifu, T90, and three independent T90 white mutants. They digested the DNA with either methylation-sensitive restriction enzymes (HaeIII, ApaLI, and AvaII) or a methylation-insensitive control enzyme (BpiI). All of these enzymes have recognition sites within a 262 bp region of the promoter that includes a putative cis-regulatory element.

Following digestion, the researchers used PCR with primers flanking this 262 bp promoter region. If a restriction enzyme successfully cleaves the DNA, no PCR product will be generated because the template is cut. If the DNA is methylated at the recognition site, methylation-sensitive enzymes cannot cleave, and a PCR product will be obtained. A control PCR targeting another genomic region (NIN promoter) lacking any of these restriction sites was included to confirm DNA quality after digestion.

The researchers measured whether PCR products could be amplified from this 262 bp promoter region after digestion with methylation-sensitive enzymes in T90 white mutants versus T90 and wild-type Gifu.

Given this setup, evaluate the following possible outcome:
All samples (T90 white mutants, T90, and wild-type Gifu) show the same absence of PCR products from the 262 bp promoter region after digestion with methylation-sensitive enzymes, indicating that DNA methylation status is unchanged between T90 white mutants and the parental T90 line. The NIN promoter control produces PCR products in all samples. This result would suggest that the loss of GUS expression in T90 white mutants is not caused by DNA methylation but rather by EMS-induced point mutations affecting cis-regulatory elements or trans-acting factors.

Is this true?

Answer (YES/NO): NO